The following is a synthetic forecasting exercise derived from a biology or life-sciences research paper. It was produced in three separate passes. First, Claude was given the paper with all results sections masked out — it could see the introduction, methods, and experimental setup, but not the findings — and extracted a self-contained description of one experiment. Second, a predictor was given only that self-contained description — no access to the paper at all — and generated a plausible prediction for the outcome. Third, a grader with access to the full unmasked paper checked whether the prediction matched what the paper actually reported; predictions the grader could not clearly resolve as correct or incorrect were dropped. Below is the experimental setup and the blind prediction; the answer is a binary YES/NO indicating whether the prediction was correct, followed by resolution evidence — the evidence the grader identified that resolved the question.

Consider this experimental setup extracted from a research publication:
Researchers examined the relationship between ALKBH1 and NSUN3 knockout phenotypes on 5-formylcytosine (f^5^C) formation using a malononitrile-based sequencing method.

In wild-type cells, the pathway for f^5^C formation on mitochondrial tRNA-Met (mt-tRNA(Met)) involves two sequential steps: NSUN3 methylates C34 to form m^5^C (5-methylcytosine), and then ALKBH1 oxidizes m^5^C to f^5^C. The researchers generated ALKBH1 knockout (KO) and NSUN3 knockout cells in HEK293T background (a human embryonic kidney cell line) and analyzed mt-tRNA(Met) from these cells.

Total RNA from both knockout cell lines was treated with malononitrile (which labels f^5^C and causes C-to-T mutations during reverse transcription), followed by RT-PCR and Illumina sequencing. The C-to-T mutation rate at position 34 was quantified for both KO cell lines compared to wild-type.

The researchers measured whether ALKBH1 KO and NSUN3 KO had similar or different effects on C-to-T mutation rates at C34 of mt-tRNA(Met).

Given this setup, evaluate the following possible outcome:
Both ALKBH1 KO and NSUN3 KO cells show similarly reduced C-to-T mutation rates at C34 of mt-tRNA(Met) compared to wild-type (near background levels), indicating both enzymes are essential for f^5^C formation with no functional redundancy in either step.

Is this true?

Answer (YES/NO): YES